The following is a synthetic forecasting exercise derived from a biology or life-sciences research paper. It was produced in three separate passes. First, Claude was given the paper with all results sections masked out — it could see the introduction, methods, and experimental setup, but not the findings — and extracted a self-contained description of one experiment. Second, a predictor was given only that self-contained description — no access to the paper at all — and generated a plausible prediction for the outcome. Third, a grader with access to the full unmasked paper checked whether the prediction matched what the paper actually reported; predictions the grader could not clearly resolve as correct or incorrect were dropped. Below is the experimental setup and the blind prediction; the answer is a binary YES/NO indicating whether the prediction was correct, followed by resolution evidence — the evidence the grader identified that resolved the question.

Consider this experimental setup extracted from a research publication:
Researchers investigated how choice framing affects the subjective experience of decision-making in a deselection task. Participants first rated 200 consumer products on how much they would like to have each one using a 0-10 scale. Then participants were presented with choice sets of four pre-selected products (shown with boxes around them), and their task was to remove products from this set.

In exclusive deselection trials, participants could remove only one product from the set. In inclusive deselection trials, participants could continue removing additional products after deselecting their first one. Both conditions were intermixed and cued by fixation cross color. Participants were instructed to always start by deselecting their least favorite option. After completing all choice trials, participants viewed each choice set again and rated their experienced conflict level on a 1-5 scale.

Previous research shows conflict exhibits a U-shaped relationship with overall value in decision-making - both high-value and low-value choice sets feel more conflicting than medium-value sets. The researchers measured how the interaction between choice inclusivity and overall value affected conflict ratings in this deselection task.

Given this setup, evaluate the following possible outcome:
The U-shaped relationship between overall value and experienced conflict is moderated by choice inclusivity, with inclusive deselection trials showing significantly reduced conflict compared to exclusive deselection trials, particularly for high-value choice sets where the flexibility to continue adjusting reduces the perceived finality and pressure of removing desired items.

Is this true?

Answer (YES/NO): NO